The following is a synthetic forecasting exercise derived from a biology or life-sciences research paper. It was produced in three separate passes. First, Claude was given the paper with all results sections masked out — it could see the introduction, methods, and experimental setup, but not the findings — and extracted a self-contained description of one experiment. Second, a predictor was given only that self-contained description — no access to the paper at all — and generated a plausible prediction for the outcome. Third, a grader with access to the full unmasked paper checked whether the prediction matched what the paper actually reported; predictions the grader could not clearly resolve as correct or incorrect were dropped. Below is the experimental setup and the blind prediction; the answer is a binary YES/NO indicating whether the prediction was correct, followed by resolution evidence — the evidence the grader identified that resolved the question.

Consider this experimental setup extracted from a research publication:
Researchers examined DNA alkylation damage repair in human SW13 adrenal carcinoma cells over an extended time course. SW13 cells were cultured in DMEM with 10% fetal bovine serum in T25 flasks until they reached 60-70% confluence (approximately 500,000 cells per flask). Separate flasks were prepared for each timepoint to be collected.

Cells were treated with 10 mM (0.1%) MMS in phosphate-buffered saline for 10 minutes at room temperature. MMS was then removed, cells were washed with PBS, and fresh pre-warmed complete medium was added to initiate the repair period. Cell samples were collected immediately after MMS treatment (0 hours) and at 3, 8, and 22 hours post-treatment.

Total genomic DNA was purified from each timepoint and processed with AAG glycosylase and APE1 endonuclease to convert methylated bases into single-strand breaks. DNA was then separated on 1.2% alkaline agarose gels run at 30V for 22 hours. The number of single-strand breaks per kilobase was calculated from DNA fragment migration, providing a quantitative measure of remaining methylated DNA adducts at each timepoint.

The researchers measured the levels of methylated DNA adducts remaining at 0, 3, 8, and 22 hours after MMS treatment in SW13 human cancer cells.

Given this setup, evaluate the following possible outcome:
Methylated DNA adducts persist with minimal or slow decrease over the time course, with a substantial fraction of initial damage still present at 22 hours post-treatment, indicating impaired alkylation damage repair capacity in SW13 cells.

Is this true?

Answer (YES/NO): NO